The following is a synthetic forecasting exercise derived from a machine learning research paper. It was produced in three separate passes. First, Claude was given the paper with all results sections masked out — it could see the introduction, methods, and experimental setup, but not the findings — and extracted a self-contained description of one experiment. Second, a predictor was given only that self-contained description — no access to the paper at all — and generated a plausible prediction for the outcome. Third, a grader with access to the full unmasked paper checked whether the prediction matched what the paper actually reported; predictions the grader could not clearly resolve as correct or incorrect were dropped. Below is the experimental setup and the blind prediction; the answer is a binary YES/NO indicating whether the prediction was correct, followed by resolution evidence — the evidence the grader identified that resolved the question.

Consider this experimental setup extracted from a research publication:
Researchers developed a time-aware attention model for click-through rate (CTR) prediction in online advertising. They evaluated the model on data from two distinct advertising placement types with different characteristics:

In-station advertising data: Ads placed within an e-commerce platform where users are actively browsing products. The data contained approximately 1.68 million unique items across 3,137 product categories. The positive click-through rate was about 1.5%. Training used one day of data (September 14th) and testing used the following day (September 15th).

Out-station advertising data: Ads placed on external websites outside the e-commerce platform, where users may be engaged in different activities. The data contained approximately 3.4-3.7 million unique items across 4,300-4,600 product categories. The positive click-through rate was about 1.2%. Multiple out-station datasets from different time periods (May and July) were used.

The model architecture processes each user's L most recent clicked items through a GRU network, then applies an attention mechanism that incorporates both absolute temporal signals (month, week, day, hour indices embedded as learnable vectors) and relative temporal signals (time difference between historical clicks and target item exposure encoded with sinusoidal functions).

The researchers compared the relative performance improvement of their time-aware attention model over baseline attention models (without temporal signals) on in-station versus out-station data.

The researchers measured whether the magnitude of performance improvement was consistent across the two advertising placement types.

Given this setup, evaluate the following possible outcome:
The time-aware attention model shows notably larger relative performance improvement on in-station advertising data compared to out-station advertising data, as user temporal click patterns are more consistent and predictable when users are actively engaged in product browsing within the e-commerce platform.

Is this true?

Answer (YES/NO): NO